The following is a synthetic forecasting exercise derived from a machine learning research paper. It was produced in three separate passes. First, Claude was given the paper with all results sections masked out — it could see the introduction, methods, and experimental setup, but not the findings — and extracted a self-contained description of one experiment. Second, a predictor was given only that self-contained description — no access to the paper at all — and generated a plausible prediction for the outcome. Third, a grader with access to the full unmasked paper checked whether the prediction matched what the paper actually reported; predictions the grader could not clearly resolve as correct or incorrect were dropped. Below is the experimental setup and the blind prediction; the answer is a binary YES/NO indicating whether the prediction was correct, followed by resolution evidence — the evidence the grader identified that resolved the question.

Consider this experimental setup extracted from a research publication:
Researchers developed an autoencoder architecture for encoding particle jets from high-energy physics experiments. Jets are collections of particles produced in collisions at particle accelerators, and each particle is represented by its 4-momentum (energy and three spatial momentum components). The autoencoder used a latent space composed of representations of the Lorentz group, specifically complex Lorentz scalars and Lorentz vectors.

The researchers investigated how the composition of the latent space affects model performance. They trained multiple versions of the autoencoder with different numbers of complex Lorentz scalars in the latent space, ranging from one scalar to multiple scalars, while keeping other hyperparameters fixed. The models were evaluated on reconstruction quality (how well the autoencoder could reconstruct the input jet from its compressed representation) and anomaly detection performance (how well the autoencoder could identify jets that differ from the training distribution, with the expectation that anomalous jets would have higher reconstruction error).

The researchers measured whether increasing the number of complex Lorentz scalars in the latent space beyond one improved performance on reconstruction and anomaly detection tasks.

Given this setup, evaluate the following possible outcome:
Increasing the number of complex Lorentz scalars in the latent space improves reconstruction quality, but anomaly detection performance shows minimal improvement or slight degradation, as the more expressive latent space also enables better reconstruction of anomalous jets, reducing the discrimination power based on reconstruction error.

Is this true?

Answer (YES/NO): NO